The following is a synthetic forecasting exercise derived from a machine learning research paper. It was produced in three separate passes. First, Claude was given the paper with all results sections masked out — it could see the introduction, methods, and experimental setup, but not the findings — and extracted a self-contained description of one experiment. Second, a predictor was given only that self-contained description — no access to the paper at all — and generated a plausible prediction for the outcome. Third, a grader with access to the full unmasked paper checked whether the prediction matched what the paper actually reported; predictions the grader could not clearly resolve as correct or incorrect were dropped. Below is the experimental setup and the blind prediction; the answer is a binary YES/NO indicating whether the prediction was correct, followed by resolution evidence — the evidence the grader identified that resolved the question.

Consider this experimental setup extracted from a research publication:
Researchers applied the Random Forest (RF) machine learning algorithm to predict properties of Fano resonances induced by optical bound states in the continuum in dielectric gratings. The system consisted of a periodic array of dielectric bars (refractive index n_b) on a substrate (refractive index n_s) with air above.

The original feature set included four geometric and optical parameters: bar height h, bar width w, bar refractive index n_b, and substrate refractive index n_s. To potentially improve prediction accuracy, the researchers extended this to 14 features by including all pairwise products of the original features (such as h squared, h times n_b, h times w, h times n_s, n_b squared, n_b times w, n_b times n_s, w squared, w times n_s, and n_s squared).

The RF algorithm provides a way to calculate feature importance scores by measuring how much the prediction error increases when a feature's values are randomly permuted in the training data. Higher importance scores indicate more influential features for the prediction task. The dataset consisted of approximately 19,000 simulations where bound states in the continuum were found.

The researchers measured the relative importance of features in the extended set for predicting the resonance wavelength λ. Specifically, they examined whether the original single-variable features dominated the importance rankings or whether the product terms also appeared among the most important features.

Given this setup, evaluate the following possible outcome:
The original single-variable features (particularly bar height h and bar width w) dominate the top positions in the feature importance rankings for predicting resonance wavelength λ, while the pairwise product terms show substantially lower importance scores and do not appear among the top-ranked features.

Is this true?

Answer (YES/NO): NO